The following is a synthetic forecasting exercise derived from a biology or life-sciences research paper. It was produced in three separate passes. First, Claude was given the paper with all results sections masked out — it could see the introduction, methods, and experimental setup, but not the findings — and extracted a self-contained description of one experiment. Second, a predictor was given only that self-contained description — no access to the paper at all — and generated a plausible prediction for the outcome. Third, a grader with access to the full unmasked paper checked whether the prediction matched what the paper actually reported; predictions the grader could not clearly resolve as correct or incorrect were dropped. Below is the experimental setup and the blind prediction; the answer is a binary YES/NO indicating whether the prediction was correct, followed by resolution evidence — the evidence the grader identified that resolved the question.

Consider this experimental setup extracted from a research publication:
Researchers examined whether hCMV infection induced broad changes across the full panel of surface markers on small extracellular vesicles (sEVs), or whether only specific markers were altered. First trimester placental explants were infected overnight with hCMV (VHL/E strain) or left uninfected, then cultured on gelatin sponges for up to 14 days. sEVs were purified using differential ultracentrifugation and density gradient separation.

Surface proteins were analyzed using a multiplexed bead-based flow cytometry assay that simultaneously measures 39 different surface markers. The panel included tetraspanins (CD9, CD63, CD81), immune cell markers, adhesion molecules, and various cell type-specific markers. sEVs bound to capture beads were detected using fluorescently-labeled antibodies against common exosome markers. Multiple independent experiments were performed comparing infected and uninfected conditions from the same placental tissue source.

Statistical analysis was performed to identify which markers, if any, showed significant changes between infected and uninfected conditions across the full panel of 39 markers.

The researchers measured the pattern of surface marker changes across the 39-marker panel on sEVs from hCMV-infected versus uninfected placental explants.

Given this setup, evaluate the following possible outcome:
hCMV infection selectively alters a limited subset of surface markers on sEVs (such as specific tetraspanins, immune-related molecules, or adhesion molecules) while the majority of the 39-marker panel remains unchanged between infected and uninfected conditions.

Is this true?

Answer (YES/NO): YES